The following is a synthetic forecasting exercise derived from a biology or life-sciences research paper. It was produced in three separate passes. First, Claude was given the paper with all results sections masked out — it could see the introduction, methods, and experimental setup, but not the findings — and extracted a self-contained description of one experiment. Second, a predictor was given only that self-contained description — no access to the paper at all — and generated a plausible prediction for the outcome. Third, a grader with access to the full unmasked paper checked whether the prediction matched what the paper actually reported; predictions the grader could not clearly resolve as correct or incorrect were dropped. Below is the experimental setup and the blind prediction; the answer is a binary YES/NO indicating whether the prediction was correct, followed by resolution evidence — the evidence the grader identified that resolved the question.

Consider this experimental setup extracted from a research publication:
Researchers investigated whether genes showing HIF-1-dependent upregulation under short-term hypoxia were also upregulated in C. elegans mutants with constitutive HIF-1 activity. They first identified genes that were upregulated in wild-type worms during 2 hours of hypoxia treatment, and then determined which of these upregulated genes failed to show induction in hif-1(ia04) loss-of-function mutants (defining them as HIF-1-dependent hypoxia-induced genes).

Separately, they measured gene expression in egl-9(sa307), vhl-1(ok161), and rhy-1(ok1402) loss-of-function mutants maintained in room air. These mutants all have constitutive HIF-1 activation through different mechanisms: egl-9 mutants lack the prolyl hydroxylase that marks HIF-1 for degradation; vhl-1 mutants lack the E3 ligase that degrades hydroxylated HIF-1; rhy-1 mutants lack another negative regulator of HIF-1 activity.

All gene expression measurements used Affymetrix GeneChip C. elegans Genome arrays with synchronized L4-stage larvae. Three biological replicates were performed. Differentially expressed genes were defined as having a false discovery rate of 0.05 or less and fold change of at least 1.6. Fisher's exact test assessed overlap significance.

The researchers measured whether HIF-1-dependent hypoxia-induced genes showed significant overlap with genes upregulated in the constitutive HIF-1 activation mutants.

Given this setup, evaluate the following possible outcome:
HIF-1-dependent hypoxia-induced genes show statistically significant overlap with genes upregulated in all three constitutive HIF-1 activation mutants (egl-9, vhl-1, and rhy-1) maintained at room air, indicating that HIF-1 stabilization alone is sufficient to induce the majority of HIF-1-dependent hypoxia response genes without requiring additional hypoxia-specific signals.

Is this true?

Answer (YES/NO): NO